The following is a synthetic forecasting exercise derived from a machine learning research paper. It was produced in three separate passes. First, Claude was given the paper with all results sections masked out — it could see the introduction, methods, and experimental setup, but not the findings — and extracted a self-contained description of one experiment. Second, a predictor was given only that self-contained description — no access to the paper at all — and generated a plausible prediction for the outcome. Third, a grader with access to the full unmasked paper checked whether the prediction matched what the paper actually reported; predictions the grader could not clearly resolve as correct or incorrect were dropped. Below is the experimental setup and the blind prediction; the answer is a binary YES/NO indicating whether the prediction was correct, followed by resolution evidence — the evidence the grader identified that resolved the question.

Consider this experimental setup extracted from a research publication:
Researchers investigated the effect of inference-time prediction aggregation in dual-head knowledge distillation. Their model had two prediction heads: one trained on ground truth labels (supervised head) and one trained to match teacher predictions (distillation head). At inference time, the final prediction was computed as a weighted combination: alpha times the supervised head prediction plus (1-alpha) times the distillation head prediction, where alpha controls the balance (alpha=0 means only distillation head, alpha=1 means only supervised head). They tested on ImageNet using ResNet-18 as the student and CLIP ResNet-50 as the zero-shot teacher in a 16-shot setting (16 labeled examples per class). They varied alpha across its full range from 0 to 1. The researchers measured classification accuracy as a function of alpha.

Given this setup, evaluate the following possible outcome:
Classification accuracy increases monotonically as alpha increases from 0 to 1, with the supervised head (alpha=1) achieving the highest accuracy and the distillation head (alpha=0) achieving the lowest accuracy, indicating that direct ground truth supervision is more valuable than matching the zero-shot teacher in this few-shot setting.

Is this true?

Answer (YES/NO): NO